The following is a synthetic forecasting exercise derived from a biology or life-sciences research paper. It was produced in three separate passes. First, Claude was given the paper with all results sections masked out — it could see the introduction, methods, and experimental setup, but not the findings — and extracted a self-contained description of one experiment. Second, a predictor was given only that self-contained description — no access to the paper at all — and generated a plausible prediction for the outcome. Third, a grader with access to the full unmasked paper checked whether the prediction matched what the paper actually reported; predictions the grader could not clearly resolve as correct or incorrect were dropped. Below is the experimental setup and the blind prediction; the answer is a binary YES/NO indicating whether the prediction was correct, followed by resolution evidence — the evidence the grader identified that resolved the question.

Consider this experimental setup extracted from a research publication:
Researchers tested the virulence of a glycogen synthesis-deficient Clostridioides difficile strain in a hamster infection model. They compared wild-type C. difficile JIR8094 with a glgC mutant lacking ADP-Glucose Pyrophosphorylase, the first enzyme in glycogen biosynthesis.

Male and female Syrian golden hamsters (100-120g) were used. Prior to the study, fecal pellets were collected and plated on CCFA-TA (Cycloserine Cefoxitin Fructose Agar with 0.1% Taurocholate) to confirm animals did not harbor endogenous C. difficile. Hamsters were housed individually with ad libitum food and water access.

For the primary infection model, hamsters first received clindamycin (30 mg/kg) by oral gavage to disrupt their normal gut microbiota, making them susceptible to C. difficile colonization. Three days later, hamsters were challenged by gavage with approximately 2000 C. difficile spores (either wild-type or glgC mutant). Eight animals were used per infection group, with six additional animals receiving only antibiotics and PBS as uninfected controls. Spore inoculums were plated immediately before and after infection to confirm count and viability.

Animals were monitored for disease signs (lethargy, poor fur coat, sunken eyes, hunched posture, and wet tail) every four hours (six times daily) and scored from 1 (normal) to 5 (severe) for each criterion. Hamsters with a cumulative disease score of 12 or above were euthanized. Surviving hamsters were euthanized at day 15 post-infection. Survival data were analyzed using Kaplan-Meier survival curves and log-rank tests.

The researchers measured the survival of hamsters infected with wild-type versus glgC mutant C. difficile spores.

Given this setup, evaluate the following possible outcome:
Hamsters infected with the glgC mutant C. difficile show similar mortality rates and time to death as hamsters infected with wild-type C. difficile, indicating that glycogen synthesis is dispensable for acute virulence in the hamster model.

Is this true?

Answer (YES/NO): YES